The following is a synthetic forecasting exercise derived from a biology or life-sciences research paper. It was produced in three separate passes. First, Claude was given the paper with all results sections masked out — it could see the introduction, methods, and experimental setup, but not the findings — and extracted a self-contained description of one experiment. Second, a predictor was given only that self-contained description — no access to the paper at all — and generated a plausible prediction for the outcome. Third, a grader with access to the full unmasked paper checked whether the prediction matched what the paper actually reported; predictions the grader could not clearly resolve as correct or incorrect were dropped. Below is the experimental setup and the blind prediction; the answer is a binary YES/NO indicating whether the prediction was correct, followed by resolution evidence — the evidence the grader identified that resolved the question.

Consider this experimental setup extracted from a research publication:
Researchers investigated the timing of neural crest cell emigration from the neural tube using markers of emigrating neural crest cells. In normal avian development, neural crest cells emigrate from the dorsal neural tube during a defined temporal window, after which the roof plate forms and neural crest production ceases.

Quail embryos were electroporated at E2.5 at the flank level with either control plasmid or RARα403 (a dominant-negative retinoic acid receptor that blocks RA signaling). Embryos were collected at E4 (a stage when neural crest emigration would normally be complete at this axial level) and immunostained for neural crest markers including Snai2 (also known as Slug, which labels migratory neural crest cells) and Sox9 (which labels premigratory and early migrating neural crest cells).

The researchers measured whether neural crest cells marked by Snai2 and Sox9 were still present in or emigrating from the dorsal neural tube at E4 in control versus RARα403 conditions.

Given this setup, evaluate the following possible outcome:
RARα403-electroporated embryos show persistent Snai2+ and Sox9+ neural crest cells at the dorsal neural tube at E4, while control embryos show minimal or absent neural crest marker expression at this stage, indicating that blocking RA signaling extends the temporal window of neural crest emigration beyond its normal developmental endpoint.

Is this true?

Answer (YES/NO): YES